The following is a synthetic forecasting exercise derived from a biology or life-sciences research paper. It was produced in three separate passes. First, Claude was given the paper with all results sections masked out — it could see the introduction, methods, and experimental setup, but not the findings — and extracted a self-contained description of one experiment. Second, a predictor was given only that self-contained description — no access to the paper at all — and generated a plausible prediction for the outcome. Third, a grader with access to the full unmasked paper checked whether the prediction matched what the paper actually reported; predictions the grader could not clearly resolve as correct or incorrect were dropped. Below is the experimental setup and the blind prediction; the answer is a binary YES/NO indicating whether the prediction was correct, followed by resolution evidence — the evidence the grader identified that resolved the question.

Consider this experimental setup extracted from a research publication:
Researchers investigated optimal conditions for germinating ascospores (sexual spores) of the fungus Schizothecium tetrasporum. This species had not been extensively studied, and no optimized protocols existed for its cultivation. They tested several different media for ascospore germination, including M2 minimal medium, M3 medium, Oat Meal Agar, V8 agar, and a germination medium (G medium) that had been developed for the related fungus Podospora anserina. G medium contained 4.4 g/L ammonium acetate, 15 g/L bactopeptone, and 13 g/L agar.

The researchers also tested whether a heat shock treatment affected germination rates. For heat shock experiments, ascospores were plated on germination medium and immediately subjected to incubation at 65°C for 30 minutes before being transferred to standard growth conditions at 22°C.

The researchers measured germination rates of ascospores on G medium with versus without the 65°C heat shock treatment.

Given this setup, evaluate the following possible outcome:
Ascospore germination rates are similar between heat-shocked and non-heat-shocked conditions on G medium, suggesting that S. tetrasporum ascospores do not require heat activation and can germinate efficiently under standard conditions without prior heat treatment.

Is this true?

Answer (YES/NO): NO